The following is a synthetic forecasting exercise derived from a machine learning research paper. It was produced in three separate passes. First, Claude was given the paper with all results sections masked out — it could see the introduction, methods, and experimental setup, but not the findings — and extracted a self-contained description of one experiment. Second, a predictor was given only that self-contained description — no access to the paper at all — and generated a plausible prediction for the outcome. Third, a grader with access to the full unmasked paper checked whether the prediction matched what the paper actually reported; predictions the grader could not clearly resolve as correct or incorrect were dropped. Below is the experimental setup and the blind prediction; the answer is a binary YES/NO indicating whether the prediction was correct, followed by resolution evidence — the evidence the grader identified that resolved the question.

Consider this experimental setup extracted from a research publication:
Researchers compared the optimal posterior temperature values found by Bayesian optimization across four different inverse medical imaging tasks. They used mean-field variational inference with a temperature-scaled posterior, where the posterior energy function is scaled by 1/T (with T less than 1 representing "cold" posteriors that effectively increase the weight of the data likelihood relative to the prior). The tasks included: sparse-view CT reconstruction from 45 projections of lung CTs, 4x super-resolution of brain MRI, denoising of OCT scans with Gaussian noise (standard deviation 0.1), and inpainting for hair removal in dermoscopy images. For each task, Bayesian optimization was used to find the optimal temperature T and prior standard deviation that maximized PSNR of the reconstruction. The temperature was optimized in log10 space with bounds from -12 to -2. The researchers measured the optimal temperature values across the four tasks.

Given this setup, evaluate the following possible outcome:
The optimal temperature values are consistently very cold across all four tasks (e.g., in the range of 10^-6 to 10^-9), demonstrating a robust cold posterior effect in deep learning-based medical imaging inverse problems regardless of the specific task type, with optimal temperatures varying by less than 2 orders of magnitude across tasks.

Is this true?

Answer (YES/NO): NO